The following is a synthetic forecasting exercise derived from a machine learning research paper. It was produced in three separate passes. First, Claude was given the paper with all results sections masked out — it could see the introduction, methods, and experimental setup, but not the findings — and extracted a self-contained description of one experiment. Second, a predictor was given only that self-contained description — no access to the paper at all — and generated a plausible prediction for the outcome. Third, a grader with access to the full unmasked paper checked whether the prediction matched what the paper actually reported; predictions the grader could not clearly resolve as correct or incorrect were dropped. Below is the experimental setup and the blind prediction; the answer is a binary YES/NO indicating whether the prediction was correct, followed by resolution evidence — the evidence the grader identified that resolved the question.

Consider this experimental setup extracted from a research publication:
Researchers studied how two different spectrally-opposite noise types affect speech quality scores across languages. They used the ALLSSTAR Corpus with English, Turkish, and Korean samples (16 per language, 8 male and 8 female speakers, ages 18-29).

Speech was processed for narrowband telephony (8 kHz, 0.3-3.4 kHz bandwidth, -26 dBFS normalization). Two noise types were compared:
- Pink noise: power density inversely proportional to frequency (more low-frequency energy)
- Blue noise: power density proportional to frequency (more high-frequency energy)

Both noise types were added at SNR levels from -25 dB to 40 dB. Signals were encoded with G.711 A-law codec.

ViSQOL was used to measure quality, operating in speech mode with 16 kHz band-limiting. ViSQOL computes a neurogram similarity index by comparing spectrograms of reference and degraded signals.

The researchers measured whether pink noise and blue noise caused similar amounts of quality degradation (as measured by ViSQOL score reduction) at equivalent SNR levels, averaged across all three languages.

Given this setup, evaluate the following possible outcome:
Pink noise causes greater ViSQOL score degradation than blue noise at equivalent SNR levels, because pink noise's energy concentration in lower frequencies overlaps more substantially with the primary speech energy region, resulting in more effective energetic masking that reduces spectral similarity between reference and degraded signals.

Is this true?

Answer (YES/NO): NO